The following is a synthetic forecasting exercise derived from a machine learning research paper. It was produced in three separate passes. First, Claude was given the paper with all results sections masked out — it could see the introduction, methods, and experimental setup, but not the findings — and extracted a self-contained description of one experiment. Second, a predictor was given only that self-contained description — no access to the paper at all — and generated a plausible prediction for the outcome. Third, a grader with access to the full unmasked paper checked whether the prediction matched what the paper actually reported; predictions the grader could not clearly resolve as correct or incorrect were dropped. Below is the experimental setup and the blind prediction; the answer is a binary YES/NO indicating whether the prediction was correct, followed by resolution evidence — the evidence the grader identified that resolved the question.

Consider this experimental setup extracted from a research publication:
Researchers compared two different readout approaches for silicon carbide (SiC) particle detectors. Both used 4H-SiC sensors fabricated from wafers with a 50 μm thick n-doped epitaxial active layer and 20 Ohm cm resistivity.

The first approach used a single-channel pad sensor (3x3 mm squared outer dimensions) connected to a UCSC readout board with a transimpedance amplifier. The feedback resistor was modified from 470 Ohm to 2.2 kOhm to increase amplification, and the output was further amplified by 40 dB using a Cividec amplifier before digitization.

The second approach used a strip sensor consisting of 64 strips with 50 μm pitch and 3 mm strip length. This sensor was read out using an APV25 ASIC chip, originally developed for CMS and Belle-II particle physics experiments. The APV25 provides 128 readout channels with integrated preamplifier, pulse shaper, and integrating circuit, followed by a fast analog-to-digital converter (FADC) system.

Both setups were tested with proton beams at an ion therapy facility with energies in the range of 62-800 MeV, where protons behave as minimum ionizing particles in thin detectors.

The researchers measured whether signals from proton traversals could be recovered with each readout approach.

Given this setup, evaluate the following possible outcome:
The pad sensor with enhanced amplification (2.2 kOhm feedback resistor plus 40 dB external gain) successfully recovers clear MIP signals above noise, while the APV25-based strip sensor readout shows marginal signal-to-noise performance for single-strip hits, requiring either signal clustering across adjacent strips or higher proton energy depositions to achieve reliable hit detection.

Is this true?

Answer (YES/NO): NO